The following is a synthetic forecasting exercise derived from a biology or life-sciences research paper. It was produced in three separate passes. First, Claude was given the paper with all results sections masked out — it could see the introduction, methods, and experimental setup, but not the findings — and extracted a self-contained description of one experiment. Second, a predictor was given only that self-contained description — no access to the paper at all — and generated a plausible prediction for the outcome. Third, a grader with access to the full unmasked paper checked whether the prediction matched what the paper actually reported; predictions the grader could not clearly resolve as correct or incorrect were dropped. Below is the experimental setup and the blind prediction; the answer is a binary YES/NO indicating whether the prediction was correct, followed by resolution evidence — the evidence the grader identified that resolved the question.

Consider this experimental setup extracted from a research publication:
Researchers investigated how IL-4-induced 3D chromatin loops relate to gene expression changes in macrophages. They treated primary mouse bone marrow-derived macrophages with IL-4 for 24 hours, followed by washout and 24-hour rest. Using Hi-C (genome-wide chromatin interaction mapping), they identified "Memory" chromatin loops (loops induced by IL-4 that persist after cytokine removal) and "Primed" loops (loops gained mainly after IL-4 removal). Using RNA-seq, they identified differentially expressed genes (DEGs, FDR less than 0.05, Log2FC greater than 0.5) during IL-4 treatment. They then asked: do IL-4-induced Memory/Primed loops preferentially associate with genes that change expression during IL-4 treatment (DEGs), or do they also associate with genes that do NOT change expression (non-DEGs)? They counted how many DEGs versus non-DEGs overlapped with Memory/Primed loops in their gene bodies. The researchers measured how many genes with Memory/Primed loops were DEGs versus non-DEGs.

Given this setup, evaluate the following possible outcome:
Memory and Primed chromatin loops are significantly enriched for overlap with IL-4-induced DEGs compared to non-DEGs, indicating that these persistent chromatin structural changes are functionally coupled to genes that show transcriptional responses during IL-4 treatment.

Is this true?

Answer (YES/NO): NO